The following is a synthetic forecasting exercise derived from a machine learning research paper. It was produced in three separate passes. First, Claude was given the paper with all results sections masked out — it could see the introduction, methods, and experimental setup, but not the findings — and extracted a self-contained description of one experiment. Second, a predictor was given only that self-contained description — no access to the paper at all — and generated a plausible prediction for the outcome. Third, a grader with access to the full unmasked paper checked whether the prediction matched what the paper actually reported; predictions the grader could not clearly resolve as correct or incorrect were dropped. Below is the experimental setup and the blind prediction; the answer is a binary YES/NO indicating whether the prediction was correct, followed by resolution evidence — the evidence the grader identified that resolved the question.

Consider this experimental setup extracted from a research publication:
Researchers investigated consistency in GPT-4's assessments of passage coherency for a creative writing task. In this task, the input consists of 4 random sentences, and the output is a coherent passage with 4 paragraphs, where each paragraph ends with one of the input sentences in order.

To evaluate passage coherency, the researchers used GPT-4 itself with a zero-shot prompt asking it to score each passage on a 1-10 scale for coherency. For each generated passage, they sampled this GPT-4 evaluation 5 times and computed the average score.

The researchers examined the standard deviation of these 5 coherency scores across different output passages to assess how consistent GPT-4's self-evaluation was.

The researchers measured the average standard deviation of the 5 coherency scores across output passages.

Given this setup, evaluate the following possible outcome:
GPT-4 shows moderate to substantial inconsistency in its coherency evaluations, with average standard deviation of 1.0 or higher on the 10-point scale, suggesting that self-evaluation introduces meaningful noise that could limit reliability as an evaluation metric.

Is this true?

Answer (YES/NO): NO